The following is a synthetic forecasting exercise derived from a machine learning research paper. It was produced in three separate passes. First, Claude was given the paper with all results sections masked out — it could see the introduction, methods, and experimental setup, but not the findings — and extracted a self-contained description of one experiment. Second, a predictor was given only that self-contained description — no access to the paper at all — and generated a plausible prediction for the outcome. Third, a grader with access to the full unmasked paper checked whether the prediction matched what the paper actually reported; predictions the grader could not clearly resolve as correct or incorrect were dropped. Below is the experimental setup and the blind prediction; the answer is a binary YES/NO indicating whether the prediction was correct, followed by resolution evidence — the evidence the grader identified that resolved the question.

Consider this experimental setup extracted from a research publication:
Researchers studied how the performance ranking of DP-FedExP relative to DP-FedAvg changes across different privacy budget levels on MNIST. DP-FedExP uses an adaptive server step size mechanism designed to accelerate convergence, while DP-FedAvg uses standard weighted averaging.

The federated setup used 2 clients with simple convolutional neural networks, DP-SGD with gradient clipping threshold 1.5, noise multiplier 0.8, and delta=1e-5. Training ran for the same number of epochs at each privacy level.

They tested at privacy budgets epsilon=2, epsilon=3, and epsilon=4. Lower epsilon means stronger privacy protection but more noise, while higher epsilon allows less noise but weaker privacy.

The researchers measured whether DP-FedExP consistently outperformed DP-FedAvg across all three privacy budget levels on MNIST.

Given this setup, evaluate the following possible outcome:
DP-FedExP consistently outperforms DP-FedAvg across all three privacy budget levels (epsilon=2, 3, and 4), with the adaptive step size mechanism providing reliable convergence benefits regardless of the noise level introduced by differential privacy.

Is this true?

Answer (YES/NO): YES